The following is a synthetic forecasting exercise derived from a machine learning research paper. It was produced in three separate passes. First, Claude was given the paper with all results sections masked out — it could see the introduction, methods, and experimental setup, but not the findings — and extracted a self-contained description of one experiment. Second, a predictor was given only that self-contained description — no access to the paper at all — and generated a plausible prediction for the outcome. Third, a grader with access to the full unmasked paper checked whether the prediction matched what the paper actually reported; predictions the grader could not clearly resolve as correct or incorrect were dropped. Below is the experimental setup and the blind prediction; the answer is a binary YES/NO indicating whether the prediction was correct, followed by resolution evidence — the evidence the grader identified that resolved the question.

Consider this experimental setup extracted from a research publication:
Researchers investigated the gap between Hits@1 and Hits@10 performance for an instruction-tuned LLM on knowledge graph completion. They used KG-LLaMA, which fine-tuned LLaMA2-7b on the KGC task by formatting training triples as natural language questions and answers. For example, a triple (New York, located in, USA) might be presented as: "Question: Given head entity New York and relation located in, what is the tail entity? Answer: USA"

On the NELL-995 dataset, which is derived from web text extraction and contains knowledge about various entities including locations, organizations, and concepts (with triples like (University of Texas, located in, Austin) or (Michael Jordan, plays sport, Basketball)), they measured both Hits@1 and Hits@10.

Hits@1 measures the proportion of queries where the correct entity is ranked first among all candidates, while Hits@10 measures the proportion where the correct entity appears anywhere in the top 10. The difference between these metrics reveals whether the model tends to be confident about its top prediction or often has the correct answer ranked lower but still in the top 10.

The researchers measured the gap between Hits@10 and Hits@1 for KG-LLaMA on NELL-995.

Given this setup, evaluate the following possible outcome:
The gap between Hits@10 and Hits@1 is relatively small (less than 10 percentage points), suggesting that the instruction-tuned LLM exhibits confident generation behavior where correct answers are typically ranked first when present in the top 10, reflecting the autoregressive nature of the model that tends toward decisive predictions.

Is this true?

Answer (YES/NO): YES